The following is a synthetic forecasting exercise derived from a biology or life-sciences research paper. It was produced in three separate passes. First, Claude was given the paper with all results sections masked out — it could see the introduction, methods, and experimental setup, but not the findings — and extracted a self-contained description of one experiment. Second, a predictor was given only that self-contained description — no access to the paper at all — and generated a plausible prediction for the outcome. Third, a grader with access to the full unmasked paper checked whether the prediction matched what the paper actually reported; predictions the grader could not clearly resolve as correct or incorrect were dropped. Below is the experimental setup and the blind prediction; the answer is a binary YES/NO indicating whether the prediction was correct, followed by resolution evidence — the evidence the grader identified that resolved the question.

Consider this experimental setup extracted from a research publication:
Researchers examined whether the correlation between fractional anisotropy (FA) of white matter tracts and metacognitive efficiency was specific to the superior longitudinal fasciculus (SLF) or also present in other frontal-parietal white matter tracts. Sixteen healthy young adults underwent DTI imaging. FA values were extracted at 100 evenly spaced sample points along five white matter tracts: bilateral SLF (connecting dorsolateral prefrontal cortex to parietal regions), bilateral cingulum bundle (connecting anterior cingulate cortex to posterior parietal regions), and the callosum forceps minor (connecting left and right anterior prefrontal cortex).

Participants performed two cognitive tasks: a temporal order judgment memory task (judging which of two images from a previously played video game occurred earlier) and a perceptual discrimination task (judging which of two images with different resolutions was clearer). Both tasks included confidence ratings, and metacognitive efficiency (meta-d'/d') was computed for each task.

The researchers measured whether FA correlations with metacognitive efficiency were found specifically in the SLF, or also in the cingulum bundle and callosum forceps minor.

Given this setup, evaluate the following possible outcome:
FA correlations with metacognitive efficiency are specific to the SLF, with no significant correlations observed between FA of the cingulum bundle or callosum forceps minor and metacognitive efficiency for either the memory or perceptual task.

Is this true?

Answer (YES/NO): YES